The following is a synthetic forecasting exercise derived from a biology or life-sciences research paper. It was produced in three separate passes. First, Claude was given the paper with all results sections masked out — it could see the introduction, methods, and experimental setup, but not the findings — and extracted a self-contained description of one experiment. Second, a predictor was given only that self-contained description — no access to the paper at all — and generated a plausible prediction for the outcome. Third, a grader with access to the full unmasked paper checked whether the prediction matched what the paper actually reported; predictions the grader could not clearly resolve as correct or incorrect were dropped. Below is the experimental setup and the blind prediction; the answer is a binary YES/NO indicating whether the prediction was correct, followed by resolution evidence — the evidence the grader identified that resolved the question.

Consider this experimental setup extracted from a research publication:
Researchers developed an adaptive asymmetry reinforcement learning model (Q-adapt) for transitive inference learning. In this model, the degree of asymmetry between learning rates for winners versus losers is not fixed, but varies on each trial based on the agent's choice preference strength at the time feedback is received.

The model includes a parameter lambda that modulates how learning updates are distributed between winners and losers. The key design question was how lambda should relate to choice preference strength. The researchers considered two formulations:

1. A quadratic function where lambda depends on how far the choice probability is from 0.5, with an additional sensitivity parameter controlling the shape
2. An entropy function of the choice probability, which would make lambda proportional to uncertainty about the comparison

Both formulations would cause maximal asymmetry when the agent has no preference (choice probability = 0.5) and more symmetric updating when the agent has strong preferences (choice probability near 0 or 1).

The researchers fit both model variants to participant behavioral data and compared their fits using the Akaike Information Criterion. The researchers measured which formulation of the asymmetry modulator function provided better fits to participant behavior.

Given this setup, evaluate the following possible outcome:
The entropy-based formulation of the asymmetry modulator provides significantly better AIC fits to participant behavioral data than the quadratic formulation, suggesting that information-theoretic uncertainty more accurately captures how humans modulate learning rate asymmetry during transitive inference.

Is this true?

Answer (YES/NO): NO